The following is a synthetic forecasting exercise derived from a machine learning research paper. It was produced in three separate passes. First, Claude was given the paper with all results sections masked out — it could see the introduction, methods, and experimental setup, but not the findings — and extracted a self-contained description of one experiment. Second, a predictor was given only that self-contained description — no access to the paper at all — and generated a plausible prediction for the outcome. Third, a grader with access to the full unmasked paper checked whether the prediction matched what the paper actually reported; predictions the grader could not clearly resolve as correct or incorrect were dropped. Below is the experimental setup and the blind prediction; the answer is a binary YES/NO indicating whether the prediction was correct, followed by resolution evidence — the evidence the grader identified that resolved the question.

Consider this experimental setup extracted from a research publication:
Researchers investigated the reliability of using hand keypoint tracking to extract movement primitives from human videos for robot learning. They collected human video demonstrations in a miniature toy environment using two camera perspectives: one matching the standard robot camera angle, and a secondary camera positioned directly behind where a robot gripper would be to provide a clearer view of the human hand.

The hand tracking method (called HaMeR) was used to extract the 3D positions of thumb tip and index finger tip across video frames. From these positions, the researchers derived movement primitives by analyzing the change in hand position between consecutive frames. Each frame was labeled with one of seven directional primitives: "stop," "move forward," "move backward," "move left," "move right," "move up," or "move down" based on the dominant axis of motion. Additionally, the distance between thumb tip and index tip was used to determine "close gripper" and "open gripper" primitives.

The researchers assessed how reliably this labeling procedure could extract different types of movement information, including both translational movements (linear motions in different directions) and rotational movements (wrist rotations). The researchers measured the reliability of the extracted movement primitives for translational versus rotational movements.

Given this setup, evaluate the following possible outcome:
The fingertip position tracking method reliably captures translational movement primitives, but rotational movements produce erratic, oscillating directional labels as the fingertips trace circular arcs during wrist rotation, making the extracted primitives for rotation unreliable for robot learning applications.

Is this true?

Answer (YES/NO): NO